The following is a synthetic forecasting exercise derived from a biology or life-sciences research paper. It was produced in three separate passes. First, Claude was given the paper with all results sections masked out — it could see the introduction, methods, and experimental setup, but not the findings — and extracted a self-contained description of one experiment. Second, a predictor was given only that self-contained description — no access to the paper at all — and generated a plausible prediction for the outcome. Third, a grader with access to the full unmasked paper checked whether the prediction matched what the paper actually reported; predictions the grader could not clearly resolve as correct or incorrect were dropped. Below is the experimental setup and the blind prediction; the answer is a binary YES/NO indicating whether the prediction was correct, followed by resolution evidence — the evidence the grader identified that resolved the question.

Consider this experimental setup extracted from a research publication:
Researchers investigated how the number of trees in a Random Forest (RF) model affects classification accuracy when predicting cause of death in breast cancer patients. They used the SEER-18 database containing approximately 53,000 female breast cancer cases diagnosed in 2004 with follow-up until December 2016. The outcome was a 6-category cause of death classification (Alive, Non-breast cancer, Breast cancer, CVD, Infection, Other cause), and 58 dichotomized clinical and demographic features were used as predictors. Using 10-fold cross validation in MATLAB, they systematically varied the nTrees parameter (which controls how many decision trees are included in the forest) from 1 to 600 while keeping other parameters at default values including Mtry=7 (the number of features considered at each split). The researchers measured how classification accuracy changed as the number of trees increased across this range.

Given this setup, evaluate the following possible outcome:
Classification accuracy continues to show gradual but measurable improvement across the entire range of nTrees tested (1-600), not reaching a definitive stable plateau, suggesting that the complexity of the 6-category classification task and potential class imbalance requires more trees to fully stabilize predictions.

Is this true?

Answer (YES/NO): NO